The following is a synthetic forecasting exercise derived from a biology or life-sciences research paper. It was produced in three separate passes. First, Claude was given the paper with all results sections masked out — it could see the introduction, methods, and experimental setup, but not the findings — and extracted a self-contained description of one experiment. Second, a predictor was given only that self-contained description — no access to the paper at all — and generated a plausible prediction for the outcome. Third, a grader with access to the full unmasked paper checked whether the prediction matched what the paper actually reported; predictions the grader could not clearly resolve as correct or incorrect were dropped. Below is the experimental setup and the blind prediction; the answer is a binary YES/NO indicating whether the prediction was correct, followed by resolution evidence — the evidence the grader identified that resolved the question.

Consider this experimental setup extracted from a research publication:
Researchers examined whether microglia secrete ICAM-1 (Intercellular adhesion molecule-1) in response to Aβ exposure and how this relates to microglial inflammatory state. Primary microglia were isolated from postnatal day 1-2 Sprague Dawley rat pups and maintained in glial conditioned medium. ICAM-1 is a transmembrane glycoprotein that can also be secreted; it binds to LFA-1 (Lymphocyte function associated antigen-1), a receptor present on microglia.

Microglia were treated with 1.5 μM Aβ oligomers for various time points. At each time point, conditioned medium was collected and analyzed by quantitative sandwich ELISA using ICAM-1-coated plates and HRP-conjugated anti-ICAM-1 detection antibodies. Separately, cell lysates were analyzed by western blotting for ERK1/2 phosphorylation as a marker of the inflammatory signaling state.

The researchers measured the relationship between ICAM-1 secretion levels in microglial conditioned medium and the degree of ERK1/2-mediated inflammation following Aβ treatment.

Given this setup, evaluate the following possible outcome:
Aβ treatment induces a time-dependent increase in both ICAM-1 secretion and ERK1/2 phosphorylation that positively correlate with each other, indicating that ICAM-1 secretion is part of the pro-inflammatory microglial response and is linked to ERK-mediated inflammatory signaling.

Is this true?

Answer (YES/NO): NO